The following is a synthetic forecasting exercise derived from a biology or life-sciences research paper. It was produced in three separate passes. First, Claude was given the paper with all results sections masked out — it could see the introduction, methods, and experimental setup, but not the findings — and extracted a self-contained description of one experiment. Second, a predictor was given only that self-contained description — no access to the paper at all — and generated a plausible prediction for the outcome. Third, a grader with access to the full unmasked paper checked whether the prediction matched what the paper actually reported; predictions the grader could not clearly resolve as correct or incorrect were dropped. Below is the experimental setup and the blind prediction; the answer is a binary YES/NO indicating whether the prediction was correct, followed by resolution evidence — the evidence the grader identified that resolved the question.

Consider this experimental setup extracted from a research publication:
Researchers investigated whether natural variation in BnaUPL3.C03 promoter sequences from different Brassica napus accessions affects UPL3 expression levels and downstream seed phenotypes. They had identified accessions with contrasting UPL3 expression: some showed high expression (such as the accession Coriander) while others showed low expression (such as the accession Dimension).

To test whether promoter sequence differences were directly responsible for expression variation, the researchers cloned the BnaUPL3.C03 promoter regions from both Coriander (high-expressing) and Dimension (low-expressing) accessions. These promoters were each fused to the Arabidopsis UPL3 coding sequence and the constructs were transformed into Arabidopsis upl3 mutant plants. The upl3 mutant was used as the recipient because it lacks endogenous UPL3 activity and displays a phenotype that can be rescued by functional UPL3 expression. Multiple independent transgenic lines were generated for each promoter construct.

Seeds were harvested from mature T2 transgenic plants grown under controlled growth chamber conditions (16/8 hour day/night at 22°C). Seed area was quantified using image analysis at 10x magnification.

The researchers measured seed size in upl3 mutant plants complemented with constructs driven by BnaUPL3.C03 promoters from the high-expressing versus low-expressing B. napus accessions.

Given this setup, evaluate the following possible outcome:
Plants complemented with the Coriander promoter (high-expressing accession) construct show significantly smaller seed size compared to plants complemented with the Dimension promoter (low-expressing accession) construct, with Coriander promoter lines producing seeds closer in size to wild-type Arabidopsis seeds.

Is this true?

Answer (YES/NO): YES